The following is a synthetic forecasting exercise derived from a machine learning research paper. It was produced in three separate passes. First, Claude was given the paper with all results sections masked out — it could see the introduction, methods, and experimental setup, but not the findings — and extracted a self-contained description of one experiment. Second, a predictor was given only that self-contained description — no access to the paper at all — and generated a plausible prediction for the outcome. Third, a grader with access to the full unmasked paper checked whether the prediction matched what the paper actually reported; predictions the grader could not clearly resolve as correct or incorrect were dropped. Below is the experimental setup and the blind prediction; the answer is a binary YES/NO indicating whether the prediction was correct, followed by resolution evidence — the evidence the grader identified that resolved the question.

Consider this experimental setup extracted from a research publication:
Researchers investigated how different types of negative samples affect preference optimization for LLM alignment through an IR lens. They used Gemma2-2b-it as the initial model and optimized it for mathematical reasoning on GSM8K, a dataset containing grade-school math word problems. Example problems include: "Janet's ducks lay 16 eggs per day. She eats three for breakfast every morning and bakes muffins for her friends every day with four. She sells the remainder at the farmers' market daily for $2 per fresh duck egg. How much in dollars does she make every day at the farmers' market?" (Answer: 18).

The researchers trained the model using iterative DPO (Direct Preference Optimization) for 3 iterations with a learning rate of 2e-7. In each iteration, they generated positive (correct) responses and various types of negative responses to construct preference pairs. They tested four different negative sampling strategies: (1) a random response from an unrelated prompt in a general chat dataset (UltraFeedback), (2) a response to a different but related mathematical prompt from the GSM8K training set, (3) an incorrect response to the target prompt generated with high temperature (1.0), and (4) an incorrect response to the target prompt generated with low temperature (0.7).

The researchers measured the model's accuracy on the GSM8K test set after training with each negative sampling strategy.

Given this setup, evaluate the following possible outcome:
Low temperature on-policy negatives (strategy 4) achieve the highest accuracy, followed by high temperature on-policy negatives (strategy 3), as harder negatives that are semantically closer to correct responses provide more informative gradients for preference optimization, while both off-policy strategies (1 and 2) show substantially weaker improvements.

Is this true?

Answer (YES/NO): YES